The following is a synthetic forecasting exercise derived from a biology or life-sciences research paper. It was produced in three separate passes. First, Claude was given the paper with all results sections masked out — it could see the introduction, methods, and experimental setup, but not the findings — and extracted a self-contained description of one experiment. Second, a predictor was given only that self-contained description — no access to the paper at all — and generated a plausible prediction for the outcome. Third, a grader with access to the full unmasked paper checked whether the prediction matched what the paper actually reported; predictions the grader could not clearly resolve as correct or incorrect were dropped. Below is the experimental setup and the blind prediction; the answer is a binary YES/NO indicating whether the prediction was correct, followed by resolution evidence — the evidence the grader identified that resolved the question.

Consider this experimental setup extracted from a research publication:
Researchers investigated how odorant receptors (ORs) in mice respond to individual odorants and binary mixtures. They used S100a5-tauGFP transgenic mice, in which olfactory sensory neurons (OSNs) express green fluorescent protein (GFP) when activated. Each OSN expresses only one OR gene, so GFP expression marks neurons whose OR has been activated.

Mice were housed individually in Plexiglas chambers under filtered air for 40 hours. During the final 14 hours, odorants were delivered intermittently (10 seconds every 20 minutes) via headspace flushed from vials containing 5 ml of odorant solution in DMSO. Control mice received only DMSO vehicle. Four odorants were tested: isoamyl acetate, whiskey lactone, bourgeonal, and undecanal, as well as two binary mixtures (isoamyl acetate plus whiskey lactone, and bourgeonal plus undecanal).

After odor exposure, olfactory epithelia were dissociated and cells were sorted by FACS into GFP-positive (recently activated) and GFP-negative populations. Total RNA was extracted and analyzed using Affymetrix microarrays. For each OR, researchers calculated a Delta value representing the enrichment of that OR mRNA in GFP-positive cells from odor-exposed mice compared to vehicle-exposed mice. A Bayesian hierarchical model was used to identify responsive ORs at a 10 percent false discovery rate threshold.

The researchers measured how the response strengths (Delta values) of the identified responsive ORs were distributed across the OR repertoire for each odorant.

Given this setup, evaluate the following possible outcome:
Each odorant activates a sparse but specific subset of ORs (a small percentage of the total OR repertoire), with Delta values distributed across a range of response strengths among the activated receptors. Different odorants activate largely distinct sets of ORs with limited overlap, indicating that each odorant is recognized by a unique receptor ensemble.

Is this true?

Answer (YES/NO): YES